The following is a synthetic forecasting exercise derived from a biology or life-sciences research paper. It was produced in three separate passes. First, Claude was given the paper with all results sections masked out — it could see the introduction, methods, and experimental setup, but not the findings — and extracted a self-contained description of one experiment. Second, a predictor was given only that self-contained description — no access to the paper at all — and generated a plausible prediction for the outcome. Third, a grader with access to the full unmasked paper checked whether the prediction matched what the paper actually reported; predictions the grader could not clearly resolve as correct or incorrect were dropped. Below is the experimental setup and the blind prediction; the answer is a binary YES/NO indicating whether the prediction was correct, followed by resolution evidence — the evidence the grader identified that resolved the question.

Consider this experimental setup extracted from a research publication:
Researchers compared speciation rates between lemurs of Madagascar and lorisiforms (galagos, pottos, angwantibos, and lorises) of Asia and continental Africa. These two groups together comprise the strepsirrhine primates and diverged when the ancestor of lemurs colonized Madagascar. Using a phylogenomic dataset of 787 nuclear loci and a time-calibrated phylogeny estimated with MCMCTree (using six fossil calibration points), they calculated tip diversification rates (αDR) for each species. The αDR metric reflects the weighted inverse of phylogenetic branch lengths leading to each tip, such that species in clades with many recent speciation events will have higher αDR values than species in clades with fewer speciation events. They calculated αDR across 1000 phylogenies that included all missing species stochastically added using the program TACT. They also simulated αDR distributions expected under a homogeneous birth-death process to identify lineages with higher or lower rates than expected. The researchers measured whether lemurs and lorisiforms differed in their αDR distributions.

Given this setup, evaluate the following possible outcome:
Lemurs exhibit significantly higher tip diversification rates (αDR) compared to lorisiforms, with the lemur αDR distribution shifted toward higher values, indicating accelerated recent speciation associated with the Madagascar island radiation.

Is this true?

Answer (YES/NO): YES